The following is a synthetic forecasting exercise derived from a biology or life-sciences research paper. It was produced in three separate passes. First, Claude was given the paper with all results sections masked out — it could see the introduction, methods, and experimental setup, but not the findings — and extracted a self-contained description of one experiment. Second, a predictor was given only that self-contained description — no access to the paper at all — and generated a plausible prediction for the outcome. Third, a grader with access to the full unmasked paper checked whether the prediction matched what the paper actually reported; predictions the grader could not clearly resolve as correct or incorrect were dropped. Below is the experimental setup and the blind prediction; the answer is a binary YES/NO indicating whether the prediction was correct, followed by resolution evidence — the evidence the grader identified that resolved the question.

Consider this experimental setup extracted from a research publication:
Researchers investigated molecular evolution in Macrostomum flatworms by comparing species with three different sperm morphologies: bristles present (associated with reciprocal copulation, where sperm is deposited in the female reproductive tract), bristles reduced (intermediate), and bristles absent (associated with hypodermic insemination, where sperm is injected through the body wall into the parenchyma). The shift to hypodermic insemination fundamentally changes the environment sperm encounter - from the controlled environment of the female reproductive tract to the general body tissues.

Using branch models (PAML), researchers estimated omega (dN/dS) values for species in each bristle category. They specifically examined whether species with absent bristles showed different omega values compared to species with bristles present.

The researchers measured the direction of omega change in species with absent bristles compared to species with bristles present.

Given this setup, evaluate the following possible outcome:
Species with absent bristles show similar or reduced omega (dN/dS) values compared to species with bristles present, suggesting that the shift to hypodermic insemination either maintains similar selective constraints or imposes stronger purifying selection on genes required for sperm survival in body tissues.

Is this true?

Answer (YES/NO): NO